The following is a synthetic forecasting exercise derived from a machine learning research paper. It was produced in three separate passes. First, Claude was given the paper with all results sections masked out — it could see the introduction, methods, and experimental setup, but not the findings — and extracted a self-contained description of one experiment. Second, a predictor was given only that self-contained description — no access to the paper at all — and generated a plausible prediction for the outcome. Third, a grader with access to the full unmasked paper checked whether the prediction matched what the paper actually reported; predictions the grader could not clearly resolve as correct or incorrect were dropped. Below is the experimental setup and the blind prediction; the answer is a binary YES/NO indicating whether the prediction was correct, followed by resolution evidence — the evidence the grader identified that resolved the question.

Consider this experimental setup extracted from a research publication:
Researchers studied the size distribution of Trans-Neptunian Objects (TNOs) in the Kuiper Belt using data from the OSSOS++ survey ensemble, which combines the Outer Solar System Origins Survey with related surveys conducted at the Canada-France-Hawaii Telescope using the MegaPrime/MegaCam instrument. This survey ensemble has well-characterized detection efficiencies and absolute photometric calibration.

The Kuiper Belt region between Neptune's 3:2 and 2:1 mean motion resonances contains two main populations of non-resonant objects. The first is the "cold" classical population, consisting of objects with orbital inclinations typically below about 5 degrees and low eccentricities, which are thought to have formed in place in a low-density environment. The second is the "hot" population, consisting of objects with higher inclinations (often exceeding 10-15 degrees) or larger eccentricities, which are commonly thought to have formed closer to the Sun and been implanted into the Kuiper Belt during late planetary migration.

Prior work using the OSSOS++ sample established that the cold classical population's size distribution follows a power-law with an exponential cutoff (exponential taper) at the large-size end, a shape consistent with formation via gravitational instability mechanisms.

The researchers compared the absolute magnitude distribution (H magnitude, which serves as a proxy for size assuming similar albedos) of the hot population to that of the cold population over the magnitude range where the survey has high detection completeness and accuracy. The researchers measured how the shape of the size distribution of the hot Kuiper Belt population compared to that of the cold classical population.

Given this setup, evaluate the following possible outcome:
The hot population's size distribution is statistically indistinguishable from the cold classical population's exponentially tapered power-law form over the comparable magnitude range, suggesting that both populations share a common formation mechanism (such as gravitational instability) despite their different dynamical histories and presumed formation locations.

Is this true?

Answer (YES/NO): YES